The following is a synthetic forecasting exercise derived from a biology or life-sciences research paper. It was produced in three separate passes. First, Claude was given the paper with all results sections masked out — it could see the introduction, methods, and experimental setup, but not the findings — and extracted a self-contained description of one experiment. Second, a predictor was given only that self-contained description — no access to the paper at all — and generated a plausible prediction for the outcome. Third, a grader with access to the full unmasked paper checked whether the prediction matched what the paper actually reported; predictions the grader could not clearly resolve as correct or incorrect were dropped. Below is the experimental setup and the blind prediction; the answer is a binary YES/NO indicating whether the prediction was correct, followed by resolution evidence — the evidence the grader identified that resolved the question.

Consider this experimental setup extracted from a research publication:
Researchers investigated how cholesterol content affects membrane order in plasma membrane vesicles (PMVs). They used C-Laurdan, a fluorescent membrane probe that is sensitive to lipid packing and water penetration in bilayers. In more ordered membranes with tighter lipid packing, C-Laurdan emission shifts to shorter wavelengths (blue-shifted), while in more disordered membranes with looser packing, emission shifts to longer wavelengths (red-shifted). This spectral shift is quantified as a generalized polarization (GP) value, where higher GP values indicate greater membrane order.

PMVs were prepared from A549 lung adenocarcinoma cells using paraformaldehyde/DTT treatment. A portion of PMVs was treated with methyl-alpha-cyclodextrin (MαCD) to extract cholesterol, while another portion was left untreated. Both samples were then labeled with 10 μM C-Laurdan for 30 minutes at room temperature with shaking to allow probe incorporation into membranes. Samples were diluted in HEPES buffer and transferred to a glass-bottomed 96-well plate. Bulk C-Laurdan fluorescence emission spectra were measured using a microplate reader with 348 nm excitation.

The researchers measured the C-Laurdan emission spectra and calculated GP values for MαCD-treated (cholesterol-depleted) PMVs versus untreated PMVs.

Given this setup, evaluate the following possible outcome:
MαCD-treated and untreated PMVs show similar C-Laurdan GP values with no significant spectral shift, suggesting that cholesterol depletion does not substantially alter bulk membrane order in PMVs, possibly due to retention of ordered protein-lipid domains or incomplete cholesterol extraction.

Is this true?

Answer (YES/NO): NO